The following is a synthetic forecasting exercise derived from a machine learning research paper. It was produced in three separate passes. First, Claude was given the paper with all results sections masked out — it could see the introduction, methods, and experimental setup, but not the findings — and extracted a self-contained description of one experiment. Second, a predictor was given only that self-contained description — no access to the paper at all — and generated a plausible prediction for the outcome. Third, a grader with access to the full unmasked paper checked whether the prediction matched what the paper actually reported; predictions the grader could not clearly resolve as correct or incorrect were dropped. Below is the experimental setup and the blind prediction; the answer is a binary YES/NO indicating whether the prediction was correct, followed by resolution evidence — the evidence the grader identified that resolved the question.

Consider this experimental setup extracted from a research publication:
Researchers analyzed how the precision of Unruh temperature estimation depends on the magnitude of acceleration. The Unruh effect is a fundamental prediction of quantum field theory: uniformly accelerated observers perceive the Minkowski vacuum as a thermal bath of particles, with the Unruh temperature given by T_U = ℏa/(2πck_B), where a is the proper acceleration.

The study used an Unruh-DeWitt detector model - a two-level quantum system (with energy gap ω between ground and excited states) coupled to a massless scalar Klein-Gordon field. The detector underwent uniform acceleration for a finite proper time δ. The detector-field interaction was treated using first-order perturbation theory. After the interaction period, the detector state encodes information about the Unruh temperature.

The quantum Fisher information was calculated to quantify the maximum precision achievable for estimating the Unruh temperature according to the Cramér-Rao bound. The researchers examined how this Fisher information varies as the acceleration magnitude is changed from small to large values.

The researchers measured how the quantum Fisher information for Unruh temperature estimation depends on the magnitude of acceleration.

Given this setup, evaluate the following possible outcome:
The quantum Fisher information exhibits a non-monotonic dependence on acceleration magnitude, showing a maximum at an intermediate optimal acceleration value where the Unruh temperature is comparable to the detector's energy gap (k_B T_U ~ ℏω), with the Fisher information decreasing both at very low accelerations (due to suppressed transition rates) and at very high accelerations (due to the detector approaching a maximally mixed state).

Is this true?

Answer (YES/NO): NO